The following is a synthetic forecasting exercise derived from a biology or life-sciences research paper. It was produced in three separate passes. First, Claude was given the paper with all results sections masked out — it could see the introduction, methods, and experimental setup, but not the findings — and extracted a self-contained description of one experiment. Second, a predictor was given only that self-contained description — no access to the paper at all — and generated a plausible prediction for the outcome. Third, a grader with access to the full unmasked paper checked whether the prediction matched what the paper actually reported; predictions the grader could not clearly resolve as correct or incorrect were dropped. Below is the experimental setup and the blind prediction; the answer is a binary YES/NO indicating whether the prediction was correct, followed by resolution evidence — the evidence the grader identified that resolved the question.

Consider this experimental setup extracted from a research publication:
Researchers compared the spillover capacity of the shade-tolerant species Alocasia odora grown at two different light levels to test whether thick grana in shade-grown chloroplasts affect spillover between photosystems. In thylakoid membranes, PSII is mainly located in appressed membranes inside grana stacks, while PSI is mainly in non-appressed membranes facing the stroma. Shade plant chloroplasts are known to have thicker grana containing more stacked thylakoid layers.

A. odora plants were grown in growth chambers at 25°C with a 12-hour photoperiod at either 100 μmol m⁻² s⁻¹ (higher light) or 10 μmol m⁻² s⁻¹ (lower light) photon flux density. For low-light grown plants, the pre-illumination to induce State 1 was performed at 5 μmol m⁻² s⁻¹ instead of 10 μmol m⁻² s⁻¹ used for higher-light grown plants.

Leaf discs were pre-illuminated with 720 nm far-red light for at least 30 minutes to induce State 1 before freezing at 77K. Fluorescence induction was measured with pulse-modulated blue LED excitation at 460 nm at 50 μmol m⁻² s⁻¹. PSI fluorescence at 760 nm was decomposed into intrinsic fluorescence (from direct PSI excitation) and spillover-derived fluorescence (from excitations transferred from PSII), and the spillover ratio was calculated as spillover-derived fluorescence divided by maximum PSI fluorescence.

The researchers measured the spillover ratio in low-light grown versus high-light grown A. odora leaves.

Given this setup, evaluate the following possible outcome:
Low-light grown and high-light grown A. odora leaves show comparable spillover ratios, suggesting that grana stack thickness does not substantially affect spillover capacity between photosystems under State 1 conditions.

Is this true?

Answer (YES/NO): NO